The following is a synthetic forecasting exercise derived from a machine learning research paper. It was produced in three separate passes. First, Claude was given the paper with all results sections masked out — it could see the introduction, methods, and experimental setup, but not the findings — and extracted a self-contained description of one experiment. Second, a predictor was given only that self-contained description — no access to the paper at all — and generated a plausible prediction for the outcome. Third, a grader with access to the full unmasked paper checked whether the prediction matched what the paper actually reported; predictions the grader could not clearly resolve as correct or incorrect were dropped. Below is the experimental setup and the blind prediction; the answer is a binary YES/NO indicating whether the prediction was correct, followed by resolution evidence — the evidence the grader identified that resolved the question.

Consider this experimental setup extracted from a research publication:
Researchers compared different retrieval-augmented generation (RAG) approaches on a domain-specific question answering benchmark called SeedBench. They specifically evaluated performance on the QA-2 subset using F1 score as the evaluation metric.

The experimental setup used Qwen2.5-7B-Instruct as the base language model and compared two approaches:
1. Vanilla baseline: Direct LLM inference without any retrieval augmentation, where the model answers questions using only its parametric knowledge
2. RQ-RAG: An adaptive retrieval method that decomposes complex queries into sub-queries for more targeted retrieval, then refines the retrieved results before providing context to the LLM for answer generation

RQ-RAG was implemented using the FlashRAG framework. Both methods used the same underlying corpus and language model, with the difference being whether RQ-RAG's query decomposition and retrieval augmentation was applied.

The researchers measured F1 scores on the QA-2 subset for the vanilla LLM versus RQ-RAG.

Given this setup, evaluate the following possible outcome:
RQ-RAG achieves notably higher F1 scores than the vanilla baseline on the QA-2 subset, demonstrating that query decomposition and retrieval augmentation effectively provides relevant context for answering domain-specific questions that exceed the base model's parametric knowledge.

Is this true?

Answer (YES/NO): NO